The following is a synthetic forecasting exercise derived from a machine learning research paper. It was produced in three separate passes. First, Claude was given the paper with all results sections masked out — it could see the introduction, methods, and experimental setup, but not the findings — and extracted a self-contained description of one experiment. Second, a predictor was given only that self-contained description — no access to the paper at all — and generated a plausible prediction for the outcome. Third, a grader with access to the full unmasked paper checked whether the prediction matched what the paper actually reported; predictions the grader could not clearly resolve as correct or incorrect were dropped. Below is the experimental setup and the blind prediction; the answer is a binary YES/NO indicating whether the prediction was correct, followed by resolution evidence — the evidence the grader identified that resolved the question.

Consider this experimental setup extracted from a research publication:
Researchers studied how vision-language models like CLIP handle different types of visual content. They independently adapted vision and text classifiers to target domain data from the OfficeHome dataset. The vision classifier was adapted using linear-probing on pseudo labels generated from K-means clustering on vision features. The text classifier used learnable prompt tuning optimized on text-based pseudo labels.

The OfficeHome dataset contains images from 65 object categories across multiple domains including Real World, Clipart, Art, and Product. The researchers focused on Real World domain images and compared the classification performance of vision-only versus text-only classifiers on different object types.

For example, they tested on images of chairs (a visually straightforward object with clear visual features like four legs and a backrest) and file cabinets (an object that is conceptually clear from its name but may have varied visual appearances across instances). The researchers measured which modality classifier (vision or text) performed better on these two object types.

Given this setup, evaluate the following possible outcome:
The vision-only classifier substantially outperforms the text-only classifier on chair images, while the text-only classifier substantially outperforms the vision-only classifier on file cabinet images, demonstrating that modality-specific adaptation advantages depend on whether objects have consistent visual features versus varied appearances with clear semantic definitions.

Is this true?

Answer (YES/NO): YES